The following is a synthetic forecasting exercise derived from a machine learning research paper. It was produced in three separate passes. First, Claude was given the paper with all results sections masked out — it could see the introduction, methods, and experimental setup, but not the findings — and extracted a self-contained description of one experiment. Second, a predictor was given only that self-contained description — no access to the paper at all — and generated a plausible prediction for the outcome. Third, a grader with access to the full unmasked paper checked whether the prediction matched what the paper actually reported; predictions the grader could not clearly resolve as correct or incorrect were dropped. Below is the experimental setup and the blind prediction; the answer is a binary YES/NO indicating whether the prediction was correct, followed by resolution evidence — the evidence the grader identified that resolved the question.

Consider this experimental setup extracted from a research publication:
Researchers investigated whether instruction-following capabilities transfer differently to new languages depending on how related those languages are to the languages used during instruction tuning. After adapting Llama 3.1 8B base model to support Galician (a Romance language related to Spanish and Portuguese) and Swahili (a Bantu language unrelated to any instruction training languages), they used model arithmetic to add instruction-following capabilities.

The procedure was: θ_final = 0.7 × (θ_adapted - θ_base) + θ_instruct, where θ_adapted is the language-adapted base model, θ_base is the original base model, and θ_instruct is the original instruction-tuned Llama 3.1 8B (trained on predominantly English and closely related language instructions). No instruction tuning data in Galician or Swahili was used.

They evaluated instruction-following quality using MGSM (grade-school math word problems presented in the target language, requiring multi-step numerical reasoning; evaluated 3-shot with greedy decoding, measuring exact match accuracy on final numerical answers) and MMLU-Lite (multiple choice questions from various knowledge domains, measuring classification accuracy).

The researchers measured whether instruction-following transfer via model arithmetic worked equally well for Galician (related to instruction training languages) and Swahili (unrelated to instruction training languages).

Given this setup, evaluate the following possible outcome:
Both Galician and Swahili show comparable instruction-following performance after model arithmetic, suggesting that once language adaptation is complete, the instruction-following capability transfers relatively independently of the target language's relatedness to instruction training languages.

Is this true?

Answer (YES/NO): NO